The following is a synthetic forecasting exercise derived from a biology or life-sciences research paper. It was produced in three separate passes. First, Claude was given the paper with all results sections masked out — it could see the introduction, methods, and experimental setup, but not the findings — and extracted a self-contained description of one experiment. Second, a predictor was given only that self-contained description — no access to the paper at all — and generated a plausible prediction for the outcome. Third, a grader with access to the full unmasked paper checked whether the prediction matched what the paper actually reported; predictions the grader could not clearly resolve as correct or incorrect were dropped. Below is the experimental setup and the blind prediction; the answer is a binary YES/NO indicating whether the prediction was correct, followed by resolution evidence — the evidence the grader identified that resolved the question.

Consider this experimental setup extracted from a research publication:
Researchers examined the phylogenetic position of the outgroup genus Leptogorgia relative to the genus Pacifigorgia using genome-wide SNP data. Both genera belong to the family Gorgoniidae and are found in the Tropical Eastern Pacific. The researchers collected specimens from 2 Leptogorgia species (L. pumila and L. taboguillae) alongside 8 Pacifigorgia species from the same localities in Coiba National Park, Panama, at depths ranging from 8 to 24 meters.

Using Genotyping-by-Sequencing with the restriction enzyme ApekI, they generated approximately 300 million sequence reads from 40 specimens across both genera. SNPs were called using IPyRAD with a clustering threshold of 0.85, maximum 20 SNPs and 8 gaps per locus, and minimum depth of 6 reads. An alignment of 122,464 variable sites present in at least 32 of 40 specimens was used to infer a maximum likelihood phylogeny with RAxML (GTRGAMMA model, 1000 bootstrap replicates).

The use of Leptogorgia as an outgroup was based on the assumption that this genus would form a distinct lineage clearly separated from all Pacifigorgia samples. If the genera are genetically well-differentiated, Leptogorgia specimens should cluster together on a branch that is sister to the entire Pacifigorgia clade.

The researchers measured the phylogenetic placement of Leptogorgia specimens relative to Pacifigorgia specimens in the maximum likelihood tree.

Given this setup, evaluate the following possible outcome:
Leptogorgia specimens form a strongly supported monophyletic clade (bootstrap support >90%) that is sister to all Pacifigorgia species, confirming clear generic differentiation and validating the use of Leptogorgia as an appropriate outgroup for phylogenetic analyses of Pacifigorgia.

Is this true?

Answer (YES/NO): NO